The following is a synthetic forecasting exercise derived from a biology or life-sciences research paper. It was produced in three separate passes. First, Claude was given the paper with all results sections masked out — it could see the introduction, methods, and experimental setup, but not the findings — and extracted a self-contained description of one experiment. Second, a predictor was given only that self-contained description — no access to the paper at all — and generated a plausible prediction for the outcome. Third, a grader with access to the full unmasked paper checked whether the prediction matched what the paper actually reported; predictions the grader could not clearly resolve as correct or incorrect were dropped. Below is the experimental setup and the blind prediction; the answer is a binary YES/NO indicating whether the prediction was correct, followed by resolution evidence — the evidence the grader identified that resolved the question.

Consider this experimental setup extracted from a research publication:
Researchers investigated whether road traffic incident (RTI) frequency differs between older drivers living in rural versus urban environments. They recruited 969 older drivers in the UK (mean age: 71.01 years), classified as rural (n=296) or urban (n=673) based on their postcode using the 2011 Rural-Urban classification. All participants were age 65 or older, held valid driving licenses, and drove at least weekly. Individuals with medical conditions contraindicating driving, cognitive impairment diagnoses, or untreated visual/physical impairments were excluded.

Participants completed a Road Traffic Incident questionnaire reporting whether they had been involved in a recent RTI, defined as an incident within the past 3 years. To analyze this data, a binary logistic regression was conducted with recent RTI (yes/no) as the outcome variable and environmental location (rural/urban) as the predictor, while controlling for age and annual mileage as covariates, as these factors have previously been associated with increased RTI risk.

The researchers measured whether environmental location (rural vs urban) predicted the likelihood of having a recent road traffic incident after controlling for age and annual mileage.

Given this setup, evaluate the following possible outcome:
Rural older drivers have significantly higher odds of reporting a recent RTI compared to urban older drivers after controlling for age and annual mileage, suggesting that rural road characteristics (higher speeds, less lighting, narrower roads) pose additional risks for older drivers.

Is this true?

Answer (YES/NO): NO